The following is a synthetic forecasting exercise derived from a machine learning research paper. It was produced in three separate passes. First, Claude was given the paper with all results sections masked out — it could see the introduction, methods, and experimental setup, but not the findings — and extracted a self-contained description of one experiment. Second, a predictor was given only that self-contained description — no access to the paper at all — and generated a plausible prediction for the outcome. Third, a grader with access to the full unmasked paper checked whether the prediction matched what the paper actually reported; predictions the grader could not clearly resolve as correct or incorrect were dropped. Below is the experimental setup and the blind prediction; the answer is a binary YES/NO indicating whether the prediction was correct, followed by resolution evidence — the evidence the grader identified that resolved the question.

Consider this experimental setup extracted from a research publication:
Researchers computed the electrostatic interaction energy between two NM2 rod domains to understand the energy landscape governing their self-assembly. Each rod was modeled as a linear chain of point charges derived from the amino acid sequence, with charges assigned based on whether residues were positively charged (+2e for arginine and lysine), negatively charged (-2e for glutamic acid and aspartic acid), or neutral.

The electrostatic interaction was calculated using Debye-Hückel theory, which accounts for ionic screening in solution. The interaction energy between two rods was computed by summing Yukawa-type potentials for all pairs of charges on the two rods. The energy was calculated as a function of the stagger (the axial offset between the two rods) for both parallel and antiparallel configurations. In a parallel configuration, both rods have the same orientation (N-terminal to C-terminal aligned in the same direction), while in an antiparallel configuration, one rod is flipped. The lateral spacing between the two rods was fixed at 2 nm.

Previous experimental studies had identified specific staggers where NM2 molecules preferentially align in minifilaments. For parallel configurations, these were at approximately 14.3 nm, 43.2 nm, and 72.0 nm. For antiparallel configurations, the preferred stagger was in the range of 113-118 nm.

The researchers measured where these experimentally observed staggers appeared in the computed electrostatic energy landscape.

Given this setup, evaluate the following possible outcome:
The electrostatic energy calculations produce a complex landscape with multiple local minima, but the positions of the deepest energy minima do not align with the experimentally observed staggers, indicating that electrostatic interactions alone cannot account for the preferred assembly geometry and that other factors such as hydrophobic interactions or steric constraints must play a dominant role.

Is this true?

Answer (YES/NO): NO